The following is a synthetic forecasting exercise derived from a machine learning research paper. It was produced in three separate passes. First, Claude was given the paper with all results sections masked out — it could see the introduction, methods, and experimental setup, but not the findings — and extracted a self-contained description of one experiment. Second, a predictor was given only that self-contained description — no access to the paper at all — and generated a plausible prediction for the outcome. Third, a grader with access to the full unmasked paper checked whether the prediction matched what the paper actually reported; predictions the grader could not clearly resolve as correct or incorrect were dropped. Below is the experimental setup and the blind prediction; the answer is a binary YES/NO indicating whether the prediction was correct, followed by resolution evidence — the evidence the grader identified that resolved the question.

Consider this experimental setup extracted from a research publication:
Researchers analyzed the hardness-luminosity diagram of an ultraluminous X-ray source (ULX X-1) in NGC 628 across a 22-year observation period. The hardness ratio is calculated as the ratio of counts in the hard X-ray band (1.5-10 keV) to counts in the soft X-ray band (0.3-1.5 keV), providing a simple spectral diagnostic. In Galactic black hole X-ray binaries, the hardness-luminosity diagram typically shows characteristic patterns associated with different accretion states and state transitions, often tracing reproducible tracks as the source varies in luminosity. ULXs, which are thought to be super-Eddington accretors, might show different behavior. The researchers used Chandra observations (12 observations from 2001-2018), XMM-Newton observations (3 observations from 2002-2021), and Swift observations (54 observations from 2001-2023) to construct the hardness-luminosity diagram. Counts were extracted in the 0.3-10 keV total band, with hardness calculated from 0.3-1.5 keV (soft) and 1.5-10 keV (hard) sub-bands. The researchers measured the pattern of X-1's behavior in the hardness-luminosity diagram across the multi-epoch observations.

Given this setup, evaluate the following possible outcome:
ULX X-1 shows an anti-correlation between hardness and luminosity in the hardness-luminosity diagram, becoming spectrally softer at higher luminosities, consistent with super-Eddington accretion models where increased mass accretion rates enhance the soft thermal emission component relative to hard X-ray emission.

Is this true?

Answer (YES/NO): NO